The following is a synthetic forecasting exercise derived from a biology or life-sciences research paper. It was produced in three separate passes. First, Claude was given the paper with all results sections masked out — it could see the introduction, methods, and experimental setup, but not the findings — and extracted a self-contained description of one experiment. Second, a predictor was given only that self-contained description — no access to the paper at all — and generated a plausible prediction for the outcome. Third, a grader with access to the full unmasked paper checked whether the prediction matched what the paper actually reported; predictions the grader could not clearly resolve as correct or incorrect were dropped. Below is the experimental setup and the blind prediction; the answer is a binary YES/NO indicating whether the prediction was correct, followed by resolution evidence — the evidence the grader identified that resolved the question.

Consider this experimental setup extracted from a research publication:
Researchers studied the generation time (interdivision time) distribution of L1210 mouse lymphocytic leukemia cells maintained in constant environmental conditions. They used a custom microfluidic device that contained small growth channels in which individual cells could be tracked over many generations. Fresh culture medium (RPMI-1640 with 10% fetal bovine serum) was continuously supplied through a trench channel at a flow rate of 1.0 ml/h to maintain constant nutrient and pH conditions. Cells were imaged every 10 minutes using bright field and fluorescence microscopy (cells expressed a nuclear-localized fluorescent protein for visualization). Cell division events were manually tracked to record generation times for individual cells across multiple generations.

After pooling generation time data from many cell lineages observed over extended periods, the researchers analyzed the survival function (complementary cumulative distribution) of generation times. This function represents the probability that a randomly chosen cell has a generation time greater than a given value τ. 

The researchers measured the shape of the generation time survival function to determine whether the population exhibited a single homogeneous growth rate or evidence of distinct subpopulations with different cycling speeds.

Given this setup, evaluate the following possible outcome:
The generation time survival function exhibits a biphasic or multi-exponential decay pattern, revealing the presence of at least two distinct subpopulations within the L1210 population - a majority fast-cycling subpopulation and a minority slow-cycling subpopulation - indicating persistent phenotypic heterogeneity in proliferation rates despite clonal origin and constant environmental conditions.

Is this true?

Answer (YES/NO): YES